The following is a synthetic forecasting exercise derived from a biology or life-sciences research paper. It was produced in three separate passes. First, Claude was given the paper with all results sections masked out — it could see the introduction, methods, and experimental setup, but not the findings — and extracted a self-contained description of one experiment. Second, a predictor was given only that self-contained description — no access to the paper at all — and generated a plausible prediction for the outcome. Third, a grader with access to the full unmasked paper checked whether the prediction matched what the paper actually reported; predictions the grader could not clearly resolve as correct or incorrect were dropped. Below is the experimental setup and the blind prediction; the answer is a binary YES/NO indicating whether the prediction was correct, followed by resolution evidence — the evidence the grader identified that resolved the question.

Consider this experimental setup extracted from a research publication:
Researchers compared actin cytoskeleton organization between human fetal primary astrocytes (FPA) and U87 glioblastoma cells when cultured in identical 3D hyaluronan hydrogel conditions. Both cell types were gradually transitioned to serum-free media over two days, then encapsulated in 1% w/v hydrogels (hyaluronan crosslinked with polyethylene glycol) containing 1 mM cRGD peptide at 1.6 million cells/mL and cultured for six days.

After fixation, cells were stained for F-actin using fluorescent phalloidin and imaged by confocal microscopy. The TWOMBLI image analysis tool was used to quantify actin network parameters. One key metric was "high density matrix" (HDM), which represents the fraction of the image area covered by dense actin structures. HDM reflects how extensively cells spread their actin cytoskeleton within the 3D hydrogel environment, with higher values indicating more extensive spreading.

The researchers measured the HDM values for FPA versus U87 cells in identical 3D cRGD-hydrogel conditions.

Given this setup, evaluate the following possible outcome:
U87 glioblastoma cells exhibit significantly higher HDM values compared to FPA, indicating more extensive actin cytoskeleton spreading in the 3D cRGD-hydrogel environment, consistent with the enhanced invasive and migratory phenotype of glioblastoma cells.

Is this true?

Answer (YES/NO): NO